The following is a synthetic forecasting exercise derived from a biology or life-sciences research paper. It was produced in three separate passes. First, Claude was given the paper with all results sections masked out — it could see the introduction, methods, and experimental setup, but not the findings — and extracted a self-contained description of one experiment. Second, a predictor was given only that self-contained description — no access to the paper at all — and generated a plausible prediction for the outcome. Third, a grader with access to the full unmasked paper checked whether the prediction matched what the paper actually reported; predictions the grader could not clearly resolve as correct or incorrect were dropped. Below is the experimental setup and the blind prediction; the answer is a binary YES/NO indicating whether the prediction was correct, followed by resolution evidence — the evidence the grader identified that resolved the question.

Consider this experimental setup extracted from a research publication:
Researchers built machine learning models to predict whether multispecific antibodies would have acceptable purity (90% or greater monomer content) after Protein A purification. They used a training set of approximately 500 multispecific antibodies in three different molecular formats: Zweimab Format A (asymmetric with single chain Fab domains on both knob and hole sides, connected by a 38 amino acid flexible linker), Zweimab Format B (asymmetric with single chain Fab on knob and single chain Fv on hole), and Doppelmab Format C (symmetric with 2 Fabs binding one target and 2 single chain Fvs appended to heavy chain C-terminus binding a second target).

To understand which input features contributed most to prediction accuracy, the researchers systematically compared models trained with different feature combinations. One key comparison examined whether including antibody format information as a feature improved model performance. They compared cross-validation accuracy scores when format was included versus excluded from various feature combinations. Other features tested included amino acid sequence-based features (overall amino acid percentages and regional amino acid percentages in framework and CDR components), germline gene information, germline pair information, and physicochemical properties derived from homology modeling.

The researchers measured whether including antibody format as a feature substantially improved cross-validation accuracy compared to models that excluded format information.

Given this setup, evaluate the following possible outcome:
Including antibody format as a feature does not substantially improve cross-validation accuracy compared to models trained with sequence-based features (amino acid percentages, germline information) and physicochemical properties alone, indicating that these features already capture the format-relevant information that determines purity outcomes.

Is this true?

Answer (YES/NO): NO